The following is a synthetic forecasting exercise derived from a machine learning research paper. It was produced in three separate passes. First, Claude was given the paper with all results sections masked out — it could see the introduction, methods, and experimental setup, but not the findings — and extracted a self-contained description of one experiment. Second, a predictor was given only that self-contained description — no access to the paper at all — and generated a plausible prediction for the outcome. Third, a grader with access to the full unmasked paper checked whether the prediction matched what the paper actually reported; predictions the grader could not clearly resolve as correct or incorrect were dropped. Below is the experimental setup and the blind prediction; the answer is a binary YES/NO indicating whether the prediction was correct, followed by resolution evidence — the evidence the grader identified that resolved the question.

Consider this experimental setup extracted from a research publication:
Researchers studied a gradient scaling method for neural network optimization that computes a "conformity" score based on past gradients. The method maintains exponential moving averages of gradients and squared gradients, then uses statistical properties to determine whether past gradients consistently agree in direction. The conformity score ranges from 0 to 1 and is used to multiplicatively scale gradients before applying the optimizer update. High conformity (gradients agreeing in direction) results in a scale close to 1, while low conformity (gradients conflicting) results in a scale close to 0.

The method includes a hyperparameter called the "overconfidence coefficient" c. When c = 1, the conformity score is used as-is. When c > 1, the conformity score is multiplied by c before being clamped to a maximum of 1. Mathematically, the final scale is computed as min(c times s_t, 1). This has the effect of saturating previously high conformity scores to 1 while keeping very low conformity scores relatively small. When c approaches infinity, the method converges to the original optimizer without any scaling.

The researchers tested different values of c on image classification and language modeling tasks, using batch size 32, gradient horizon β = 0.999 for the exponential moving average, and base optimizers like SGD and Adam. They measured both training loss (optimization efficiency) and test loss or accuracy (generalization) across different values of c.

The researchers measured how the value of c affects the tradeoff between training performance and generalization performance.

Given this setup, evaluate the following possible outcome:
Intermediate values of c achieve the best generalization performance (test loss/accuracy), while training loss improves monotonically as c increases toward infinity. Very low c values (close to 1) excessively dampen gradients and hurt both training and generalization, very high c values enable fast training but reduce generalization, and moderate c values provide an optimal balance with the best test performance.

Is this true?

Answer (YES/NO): NO